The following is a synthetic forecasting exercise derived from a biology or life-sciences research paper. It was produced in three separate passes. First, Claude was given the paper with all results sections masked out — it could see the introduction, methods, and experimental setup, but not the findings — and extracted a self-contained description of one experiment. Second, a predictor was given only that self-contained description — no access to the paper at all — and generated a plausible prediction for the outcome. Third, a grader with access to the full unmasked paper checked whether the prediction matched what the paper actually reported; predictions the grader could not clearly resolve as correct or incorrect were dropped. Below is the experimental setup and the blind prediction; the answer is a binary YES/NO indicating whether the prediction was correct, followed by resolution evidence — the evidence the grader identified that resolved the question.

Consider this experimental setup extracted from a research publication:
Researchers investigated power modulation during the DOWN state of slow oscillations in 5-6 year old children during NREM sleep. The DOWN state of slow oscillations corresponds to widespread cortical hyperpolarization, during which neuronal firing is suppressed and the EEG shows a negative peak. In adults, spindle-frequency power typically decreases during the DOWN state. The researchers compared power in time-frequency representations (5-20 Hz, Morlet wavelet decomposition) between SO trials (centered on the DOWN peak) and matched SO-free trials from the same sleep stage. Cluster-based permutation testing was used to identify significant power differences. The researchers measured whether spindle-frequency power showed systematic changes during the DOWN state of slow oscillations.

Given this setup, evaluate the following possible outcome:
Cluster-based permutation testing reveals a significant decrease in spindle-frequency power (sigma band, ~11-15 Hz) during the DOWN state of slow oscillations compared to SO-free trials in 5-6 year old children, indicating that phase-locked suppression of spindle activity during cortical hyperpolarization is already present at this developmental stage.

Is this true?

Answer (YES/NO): NO